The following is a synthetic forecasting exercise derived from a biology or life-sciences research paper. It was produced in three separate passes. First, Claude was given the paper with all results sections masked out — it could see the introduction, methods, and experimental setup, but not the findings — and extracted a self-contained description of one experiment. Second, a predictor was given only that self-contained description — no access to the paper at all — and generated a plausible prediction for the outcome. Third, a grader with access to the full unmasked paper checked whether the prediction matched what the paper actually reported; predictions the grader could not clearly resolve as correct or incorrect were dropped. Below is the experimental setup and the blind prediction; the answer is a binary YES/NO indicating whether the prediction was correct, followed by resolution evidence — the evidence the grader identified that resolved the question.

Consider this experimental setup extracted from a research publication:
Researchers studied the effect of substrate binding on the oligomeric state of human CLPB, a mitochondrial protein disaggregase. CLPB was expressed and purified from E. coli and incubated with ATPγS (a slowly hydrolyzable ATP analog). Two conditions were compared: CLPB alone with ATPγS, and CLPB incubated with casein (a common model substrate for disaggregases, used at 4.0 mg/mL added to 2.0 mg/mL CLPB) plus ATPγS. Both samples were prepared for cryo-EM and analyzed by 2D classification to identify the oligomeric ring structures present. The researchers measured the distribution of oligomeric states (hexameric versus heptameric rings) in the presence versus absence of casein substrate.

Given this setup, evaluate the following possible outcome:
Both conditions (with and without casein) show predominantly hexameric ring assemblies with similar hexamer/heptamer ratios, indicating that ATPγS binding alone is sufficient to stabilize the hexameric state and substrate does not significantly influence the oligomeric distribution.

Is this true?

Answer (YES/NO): NO